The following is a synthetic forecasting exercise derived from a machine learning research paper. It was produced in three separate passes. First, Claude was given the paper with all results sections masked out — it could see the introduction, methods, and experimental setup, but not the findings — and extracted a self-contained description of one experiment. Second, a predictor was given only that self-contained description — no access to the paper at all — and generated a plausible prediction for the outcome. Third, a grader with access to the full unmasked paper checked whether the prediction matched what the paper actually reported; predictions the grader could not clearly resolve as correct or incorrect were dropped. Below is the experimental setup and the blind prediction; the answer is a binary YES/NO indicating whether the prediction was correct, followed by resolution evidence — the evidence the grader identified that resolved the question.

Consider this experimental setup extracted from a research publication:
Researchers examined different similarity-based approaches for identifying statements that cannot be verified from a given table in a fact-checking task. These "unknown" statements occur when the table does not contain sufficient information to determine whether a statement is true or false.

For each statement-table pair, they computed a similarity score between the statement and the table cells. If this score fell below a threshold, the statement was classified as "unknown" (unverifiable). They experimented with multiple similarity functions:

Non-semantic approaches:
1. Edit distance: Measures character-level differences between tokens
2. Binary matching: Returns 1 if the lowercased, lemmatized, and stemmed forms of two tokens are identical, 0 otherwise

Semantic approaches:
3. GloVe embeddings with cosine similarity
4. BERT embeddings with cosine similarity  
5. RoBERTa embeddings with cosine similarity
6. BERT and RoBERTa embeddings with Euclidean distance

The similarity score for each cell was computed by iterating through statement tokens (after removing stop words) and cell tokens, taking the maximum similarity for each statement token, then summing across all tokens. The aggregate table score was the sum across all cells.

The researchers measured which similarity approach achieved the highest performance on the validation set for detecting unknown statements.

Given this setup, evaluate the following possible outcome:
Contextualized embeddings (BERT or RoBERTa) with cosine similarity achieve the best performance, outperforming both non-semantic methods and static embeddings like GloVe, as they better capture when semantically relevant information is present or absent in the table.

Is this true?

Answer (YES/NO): NO